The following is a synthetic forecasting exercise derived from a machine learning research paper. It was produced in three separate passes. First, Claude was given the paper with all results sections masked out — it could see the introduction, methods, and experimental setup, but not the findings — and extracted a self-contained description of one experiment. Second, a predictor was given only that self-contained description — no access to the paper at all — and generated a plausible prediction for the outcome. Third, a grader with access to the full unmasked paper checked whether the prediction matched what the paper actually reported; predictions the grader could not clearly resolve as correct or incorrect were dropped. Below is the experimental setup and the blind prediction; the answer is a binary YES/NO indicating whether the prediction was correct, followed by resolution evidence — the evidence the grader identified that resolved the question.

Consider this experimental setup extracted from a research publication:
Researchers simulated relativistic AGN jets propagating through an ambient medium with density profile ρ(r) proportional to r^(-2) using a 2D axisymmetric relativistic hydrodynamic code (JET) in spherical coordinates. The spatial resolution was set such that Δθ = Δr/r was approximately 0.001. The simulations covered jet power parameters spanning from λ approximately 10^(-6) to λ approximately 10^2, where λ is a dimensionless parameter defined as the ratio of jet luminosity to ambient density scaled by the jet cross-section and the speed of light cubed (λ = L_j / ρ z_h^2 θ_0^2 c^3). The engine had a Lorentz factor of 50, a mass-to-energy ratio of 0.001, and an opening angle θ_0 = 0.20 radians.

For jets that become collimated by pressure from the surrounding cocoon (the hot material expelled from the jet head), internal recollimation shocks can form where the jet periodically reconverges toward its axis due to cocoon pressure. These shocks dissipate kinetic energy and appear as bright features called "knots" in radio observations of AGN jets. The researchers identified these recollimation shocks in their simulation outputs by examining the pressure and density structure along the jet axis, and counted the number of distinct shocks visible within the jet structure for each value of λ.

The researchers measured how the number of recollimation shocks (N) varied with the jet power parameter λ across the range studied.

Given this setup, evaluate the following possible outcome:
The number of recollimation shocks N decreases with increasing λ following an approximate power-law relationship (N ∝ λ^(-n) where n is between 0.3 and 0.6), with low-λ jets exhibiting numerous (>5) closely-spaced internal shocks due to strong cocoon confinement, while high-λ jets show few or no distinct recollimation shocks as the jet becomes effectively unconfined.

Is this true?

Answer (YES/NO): NO